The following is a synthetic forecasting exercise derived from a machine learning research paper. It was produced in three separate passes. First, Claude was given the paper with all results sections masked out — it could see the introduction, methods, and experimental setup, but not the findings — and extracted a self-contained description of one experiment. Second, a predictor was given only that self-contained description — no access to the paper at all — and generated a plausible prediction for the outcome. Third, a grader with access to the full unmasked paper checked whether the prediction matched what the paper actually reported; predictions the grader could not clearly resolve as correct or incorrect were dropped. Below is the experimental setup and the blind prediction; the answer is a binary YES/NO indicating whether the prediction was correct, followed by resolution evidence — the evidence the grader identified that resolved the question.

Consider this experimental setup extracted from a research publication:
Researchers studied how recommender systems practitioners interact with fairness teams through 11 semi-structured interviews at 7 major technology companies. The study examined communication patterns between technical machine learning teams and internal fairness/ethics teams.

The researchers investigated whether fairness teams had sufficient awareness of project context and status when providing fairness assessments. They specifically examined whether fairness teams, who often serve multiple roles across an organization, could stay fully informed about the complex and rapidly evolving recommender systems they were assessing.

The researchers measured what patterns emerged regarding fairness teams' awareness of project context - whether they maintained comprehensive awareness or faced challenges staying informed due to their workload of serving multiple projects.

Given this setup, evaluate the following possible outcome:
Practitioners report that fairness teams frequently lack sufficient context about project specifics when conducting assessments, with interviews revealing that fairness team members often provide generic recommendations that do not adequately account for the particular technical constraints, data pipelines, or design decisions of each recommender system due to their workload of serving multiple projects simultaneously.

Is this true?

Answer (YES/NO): NO